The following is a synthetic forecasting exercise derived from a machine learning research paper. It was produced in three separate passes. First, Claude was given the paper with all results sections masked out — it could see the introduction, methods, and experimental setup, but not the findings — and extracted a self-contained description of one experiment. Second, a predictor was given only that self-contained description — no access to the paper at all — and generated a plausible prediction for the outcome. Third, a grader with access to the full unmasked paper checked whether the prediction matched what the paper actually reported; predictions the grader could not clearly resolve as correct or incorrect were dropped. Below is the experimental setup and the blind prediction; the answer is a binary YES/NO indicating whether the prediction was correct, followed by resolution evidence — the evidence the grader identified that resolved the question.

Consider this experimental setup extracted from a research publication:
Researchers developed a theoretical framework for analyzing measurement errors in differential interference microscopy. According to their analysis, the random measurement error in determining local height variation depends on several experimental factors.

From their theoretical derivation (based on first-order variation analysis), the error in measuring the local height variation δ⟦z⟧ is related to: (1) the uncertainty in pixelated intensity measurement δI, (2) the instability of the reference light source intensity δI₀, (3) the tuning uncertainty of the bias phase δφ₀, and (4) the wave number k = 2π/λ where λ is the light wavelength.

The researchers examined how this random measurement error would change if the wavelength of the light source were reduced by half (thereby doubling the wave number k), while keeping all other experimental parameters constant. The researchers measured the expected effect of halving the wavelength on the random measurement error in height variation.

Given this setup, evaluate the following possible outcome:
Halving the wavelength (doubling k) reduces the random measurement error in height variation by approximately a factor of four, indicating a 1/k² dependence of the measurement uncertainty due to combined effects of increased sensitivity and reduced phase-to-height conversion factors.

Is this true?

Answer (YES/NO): NO